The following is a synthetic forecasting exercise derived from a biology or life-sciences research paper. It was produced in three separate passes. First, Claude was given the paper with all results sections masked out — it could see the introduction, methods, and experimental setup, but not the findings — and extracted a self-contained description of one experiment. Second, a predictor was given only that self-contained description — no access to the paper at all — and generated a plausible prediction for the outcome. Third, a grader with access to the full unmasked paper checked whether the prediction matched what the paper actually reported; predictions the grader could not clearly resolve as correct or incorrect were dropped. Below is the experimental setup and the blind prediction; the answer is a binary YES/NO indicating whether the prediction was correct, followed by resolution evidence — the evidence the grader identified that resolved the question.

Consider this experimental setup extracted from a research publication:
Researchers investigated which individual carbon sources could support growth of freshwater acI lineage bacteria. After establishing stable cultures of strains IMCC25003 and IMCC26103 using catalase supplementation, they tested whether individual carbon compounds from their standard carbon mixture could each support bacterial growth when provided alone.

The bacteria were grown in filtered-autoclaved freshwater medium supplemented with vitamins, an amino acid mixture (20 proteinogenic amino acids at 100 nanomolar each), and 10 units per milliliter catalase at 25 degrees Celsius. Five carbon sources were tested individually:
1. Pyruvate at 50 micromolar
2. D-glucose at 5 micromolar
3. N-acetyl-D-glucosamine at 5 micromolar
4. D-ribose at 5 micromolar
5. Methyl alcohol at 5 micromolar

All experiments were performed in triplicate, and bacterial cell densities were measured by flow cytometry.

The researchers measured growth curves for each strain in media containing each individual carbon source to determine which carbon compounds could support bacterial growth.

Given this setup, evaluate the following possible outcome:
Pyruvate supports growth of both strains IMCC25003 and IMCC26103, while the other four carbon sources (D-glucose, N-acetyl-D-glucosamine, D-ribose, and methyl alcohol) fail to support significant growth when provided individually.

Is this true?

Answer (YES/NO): NO